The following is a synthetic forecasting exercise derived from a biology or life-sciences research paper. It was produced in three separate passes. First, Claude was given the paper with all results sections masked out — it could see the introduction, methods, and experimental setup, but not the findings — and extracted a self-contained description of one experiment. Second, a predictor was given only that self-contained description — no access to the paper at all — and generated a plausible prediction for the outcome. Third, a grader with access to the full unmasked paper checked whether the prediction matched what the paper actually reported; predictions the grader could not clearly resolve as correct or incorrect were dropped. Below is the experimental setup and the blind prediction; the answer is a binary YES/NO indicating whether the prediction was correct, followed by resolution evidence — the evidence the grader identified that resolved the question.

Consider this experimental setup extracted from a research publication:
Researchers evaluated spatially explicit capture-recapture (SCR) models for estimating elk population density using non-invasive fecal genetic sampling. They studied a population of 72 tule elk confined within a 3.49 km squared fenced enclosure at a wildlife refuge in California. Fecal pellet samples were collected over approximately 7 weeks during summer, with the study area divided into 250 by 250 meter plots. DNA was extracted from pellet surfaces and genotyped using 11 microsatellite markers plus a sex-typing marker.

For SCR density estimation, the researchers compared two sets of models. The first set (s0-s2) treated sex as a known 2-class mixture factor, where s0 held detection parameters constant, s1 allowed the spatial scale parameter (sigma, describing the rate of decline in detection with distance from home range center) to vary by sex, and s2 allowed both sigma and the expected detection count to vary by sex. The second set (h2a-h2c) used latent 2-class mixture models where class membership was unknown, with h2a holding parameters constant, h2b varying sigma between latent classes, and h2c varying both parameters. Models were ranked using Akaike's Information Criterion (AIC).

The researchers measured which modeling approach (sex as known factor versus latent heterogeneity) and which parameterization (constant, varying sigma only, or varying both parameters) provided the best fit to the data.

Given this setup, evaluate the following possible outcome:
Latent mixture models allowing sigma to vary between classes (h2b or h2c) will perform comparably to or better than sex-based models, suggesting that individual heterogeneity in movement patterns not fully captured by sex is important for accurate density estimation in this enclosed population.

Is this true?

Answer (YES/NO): NO